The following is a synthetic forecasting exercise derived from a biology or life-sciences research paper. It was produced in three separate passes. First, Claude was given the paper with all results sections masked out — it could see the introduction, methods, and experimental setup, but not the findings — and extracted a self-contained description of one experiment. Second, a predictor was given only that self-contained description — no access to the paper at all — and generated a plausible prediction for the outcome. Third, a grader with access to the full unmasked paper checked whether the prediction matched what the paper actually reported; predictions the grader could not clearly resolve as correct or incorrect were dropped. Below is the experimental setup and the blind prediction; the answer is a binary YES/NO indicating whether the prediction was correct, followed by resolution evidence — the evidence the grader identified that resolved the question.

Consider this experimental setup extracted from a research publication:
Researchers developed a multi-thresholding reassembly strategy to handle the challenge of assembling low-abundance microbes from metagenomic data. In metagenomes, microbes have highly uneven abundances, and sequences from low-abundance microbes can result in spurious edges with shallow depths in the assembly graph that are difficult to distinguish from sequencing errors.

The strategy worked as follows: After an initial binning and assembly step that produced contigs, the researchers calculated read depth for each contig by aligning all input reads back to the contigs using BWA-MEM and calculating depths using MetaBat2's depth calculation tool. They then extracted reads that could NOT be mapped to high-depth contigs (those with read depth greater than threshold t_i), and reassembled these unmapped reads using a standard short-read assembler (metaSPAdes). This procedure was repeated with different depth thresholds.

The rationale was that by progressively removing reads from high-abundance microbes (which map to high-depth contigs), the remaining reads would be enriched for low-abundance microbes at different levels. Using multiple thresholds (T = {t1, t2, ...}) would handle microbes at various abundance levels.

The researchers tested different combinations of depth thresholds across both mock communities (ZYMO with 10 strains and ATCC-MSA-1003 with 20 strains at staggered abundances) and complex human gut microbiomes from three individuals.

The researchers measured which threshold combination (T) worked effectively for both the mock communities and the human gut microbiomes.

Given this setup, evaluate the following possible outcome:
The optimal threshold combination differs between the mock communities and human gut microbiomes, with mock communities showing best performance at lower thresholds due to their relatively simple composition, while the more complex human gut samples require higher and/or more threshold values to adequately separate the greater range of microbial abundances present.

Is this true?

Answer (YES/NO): NO